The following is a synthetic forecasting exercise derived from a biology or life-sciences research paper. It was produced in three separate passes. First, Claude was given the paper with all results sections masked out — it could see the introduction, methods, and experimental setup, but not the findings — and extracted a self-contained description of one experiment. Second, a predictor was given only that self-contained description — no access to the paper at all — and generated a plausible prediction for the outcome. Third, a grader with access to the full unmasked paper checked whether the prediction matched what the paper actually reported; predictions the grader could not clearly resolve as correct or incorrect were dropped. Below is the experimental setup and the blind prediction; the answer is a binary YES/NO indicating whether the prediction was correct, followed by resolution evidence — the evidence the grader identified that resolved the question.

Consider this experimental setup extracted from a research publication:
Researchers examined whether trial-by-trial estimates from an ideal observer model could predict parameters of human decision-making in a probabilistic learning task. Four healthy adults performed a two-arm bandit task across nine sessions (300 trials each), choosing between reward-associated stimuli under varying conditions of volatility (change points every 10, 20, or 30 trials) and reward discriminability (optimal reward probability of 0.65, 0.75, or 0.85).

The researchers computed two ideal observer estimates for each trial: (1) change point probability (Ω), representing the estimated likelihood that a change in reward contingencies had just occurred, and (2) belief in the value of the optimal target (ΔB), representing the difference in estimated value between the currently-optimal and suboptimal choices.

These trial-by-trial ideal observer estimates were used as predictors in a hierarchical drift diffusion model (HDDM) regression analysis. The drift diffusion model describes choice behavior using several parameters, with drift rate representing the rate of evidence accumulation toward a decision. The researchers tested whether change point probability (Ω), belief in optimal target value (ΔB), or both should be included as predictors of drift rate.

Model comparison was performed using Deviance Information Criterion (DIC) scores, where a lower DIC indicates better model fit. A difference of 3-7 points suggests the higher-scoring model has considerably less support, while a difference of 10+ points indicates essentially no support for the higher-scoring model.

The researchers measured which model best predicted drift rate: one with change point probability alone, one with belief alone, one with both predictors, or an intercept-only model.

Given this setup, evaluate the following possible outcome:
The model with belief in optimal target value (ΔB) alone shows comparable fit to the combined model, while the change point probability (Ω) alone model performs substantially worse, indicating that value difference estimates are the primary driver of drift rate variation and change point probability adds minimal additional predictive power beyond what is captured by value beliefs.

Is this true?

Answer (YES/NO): YES